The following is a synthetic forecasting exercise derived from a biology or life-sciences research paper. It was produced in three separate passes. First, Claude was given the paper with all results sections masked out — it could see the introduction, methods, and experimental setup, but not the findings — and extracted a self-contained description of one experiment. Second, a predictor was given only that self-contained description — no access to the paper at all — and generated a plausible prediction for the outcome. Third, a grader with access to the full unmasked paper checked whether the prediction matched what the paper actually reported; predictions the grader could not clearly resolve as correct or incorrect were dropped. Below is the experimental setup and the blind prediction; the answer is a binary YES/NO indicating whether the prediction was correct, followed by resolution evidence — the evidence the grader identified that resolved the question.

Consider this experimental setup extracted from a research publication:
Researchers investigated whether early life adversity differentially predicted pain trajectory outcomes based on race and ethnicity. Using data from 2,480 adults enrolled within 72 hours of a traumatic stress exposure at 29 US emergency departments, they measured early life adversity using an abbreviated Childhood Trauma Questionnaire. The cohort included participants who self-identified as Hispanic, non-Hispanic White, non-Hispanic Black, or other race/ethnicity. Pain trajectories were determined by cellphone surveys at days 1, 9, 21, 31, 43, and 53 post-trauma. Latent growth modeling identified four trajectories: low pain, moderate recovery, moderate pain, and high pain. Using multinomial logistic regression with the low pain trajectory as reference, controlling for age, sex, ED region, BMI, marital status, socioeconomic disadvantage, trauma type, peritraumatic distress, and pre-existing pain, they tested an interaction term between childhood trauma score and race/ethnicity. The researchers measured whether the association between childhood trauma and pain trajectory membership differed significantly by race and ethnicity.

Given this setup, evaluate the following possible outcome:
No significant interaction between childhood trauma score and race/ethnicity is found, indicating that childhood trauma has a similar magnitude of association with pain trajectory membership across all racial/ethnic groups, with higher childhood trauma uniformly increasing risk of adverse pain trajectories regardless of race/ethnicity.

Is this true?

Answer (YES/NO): YES